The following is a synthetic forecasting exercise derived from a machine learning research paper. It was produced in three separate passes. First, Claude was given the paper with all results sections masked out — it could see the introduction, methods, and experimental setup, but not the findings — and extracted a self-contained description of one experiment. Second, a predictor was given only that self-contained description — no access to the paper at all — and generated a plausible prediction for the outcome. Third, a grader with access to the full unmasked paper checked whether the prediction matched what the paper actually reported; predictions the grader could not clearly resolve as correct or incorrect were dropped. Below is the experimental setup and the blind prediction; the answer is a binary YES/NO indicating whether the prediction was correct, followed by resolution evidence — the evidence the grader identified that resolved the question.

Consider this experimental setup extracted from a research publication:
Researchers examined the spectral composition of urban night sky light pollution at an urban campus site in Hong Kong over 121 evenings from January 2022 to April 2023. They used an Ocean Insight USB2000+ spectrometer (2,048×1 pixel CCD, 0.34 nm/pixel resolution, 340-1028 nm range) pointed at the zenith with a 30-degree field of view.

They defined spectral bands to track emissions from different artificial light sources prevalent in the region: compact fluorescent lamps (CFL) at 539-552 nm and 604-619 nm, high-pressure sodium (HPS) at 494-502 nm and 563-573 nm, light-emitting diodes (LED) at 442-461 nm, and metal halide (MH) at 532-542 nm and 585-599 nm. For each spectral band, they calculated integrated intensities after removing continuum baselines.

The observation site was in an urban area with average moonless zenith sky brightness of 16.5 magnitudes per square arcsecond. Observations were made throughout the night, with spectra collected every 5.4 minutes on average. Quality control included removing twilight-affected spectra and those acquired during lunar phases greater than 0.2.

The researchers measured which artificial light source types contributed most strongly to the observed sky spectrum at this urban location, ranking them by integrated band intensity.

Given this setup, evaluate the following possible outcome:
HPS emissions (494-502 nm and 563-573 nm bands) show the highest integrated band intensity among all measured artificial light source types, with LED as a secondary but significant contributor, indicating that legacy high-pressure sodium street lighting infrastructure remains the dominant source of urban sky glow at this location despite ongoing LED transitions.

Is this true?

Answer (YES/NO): NO